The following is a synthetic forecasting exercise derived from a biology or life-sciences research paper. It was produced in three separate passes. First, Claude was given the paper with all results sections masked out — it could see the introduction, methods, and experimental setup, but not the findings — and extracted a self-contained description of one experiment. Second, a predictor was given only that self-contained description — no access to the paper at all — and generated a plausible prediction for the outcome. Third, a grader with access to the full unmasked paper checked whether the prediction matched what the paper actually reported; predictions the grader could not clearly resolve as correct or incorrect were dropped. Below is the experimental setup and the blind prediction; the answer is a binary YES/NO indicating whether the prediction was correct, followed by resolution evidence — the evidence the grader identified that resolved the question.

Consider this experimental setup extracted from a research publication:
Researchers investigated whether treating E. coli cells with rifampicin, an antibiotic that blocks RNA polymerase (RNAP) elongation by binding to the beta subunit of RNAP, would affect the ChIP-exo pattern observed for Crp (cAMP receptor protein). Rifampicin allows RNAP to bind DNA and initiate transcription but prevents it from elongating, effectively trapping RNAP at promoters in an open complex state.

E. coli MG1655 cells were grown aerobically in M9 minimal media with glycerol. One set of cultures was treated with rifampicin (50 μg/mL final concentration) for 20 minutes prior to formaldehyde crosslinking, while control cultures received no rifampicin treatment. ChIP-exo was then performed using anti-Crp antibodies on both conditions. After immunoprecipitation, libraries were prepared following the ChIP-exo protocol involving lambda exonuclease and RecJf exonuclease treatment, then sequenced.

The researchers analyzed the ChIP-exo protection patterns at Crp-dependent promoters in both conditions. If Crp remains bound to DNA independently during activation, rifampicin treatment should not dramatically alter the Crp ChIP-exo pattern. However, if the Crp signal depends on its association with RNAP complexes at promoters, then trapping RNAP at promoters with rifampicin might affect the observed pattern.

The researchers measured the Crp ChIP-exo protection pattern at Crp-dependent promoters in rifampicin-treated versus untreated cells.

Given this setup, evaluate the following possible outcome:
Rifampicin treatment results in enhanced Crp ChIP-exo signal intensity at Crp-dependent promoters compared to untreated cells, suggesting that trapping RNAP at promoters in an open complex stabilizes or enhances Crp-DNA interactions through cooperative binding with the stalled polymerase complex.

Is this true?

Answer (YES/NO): NO